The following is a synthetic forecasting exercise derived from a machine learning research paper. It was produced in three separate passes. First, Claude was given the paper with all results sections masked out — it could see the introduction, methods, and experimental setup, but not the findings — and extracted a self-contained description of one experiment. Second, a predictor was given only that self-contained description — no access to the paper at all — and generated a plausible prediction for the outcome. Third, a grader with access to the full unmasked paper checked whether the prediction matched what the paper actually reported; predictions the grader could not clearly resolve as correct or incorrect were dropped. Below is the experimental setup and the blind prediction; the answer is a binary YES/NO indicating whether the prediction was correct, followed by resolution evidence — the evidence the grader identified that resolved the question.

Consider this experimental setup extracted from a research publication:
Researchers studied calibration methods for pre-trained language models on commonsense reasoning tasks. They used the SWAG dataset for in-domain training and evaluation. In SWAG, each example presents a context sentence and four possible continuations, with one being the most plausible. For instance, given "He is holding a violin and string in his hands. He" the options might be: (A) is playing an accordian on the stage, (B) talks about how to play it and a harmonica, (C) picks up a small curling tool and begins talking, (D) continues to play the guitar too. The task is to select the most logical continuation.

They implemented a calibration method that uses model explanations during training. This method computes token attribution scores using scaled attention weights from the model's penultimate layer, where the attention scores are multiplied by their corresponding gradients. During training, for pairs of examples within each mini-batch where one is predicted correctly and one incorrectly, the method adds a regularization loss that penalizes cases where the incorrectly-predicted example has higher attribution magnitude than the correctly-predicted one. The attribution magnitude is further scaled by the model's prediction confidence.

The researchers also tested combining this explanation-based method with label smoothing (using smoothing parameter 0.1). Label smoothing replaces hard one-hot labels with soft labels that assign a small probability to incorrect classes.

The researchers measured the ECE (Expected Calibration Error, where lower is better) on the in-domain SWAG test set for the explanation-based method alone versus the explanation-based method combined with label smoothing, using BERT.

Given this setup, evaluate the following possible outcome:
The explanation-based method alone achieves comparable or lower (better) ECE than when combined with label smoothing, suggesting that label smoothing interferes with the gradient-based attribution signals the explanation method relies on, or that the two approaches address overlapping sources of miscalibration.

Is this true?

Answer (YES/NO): YES